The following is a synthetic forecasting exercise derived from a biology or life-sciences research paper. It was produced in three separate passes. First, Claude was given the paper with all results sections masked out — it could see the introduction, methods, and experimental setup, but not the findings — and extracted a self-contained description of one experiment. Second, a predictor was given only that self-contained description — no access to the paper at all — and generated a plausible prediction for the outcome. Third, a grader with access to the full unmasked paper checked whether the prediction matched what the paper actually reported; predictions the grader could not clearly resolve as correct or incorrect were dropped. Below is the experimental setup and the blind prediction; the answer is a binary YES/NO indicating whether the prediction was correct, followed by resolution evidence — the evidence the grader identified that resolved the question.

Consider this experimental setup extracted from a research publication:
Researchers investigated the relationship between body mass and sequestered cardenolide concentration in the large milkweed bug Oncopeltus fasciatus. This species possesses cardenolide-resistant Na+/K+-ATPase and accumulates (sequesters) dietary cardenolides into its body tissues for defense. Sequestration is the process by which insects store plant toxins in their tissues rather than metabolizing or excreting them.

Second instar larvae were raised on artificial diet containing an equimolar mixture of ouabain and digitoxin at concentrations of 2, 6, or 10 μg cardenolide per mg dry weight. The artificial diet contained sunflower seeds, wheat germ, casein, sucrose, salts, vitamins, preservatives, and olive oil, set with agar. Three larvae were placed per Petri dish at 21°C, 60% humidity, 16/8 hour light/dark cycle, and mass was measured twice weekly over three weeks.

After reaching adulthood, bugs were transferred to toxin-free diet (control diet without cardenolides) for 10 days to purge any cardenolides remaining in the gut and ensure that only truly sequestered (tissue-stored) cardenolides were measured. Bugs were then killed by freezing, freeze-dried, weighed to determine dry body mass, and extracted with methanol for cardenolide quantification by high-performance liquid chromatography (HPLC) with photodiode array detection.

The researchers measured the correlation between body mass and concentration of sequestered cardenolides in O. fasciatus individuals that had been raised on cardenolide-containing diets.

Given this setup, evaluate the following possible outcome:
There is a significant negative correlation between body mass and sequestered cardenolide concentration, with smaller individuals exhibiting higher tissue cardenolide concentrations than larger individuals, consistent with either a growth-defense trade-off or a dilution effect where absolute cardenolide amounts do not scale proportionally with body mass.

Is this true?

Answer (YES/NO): YES